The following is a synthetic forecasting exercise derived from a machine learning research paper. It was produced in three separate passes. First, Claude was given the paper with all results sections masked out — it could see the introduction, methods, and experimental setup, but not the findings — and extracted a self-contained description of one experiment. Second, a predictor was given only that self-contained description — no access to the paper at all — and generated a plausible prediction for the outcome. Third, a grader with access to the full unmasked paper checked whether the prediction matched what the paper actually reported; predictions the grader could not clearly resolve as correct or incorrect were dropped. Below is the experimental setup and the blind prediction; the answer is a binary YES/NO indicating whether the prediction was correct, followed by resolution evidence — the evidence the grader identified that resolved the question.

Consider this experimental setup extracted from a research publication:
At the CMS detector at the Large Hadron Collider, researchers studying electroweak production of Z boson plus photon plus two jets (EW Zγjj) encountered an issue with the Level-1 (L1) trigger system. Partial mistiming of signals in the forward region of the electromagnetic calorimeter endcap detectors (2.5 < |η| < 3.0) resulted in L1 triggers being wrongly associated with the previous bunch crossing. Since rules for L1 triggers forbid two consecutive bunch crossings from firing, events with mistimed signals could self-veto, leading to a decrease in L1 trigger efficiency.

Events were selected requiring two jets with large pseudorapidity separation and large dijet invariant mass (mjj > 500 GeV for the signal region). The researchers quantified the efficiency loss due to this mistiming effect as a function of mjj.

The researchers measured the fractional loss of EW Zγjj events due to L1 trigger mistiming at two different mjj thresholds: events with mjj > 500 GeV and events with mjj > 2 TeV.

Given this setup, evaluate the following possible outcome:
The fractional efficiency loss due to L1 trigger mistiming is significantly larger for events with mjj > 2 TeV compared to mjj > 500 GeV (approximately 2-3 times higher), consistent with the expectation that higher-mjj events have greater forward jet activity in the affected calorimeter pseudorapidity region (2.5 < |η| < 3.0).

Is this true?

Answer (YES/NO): NO